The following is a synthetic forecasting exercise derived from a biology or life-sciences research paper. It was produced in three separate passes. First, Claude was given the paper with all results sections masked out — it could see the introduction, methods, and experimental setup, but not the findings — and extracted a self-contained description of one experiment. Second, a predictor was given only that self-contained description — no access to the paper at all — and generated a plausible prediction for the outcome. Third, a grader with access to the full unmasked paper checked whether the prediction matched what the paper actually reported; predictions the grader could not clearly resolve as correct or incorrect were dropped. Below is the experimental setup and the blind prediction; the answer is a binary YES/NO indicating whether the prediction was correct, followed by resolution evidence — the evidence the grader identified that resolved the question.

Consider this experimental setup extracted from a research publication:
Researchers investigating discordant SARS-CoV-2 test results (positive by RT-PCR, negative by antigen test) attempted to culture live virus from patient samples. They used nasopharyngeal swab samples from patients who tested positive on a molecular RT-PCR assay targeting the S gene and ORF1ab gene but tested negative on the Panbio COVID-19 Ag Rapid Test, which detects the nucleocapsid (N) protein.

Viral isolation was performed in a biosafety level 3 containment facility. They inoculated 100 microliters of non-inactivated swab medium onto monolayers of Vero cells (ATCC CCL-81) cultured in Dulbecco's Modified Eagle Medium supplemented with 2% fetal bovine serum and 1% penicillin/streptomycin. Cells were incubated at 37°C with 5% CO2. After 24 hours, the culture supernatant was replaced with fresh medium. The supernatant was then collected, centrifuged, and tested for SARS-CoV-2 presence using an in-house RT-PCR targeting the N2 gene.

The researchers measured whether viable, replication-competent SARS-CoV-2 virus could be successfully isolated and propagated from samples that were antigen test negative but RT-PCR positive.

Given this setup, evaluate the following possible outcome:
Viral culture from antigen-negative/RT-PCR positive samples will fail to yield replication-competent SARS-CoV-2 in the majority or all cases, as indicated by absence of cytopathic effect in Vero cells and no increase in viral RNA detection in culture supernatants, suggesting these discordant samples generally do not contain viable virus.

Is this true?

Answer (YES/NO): NO